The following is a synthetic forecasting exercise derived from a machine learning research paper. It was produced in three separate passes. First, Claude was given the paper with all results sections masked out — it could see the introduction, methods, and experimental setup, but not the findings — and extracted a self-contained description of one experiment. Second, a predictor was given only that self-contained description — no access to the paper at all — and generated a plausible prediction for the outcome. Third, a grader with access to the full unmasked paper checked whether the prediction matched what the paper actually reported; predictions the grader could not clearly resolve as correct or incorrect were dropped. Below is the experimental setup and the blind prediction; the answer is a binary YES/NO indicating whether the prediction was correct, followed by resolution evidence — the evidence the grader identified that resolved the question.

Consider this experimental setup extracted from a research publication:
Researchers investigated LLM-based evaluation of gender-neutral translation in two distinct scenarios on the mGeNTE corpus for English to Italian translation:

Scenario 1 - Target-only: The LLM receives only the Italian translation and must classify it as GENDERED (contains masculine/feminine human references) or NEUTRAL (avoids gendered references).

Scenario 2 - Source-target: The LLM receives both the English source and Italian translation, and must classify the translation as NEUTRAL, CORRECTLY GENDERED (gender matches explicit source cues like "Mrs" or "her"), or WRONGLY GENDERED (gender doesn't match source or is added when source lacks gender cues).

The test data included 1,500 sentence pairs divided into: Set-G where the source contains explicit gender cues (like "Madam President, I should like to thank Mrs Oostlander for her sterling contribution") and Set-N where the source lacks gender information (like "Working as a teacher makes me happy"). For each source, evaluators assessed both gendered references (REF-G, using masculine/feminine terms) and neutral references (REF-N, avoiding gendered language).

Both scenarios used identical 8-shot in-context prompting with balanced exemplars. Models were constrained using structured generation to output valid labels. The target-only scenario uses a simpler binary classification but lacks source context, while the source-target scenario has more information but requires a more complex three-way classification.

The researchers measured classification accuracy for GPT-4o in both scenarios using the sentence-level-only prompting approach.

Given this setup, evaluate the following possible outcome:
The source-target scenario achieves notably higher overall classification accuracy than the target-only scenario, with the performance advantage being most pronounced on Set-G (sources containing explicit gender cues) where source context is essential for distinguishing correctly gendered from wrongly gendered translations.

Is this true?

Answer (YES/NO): NO